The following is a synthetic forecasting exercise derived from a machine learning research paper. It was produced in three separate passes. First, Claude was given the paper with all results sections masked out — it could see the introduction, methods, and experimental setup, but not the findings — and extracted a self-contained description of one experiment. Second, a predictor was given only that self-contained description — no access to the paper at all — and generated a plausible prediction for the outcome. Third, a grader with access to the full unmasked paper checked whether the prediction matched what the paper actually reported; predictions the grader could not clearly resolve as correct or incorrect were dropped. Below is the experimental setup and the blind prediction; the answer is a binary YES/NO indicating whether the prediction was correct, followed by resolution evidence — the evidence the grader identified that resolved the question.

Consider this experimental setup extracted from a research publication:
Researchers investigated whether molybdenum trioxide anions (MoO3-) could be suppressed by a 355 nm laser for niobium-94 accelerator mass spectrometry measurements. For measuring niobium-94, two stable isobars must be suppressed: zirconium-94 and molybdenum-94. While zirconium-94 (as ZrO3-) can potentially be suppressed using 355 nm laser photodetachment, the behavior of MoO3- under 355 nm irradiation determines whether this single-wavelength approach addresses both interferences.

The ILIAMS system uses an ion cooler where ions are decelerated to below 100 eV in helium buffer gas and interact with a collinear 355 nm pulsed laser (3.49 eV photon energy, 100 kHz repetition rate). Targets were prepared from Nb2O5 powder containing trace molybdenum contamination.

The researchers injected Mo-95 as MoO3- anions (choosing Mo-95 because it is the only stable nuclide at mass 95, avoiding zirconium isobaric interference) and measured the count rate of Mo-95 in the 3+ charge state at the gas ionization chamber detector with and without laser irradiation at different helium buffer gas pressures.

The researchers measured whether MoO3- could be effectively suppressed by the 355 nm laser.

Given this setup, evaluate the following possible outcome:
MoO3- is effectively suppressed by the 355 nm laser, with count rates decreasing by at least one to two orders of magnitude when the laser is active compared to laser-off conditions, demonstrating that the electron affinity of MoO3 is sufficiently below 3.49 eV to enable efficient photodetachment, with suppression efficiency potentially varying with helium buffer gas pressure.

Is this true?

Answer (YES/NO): YES